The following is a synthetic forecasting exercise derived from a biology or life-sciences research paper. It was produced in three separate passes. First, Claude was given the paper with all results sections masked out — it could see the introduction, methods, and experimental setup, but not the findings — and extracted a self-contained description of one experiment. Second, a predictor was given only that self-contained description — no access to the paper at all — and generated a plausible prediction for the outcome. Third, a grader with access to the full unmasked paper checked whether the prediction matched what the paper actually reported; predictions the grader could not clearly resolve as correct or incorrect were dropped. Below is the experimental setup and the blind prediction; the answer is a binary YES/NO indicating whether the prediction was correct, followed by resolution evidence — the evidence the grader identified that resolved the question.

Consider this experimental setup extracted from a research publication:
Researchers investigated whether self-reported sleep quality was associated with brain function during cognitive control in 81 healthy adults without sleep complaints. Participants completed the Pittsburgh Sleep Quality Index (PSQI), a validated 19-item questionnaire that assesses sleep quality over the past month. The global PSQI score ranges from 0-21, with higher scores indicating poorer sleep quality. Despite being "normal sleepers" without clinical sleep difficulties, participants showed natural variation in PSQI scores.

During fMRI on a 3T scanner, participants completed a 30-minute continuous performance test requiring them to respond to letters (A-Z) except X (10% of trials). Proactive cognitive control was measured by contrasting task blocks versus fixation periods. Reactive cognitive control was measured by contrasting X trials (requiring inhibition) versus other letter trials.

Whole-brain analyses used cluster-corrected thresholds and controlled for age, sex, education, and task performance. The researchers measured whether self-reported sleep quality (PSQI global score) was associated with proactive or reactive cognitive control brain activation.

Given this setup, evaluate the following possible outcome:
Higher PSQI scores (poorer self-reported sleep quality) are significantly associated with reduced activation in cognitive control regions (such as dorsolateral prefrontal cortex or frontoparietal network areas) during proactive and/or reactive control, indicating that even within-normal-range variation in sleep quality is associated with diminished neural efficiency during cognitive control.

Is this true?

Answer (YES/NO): NO